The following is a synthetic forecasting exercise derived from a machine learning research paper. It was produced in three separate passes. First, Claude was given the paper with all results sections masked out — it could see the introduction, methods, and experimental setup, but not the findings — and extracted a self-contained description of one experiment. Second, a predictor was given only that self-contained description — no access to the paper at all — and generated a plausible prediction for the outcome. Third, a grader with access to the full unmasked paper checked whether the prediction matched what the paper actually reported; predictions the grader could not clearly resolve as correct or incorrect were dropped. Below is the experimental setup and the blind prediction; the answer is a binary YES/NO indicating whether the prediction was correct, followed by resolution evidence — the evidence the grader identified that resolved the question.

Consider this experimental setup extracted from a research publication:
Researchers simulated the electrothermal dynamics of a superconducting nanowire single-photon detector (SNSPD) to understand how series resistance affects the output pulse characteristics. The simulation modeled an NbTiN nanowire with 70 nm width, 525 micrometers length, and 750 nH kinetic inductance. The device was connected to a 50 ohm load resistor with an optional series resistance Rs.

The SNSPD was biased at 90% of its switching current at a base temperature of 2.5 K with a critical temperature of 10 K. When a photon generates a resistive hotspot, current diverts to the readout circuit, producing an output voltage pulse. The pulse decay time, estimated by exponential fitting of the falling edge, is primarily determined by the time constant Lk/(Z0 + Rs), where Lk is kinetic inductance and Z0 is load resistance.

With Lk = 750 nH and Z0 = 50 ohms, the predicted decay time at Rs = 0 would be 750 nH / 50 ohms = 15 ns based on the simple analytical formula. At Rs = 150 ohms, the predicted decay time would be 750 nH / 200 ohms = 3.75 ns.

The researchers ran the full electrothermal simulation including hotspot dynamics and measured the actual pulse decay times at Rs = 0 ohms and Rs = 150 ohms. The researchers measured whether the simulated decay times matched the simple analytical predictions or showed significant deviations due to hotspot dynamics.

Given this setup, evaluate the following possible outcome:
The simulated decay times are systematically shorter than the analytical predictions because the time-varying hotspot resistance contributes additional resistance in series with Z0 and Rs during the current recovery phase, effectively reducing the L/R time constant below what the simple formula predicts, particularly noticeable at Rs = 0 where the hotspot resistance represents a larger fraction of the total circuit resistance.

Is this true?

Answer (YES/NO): NO